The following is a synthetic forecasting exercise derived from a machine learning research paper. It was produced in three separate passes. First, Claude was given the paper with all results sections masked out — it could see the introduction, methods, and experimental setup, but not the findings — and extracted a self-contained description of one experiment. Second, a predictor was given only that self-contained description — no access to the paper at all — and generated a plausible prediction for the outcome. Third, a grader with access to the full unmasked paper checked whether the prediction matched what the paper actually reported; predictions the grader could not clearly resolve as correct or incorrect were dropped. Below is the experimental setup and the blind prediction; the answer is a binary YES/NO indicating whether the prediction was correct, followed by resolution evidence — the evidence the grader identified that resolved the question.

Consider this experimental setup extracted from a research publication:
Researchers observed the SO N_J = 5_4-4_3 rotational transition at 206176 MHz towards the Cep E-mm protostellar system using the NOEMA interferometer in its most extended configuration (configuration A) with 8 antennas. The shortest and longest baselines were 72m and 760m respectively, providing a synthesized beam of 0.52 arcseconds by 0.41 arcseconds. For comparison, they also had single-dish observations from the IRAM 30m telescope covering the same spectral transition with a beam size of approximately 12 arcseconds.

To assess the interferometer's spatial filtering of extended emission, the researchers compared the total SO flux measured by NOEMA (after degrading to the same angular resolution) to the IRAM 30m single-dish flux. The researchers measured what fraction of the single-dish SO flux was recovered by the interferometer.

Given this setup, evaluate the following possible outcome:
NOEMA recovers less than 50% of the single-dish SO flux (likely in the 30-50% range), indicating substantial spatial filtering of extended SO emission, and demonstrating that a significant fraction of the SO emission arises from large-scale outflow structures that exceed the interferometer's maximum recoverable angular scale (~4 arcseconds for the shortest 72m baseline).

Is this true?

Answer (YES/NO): YES